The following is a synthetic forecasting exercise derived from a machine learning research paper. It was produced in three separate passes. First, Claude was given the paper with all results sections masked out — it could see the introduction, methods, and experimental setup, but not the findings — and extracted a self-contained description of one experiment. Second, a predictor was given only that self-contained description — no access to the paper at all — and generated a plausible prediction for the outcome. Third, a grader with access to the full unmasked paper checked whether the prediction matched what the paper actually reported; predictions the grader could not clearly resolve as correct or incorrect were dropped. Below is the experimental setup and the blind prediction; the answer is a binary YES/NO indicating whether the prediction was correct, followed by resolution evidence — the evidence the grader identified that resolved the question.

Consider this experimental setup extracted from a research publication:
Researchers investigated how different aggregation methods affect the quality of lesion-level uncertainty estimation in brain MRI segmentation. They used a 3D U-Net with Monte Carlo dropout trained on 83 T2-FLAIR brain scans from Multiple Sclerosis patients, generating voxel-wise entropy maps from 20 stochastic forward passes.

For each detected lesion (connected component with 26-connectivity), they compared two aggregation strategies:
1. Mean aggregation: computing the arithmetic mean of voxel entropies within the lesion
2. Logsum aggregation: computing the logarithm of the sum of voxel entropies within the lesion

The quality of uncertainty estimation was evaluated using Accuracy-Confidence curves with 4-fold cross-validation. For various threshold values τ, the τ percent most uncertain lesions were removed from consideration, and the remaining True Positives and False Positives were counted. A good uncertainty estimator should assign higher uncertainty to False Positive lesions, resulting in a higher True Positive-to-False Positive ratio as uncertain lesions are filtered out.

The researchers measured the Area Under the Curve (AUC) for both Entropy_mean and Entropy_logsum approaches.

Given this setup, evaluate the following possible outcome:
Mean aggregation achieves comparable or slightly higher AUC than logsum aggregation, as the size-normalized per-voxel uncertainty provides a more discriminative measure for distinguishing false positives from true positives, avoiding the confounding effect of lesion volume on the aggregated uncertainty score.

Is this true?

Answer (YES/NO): YES